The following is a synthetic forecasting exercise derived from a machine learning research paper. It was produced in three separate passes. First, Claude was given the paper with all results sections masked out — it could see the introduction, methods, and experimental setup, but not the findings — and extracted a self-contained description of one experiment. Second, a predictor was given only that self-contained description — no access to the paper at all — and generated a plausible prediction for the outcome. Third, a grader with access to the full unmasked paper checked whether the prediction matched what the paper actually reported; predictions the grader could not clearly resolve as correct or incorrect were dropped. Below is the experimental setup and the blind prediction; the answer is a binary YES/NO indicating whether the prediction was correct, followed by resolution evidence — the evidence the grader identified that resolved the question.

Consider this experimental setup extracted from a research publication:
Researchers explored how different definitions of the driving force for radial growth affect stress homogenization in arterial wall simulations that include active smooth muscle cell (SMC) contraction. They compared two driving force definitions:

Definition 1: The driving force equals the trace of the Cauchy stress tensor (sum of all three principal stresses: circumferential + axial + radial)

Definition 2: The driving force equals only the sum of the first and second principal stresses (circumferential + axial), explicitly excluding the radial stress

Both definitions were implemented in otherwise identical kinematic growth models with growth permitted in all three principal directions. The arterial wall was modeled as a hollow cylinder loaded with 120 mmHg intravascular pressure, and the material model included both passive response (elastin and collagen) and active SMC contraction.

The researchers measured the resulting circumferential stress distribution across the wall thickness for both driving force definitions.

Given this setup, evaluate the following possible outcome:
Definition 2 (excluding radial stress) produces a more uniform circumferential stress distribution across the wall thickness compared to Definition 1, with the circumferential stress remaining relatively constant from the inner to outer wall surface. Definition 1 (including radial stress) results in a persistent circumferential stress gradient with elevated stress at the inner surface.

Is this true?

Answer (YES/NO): YES